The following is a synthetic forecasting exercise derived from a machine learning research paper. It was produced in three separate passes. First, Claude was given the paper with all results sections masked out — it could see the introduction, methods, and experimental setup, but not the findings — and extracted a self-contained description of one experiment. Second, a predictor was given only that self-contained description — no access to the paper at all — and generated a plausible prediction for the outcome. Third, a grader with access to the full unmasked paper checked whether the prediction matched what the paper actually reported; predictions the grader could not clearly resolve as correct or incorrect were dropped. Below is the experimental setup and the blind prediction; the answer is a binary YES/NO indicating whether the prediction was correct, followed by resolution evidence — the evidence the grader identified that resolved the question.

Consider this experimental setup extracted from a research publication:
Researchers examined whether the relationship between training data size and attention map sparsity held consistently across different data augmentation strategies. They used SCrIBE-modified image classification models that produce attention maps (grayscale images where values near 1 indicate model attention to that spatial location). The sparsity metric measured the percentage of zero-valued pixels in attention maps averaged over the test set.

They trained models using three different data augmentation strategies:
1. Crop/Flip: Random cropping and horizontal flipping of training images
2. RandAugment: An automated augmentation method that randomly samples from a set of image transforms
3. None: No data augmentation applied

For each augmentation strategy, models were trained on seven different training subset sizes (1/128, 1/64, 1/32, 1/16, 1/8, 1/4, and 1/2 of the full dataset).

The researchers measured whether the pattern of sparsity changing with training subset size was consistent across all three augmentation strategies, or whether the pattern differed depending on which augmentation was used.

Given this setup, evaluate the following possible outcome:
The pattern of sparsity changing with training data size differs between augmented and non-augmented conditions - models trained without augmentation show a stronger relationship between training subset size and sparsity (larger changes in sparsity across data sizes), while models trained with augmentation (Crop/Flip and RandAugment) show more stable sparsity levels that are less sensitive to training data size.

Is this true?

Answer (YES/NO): NO